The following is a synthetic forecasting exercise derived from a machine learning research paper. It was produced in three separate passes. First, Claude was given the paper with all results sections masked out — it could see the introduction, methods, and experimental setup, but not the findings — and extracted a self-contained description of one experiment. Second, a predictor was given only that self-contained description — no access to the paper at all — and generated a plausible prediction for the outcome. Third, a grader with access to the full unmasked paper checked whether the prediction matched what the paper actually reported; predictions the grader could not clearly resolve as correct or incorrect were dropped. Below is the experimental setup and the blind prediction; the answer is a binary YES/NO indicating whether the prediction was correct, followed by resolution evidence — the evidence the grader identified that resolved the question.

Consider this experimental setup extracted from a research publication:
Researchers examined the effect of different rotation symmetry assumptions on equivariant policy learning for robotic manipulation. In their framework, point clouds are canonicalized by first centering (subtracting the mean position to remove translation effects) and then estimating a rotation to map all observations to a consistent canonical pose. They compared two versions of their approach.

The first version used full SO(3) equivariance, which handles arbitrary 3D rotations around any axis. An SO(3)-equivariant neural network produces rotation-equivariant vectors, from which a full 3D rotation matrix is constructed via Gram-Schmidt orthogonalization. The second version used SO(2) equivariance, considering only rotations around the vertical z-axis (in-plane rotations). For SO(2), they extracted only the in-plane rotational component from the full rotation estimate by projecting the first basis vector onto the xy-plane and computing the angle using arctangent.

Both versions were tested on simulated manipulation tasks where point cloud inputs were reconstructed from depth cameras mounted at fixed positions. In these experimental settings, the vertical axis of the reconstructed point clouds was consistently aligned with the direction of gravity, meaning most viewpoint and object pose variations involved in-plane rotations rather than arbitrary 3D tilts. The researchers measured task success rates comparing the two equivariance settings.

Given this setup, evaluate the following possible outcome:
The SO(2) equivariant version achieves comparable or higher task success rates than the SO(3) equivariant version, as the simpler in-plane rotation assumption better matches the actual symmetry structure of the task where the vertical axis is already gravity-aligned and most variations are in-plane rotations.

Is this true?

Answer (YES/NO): YES